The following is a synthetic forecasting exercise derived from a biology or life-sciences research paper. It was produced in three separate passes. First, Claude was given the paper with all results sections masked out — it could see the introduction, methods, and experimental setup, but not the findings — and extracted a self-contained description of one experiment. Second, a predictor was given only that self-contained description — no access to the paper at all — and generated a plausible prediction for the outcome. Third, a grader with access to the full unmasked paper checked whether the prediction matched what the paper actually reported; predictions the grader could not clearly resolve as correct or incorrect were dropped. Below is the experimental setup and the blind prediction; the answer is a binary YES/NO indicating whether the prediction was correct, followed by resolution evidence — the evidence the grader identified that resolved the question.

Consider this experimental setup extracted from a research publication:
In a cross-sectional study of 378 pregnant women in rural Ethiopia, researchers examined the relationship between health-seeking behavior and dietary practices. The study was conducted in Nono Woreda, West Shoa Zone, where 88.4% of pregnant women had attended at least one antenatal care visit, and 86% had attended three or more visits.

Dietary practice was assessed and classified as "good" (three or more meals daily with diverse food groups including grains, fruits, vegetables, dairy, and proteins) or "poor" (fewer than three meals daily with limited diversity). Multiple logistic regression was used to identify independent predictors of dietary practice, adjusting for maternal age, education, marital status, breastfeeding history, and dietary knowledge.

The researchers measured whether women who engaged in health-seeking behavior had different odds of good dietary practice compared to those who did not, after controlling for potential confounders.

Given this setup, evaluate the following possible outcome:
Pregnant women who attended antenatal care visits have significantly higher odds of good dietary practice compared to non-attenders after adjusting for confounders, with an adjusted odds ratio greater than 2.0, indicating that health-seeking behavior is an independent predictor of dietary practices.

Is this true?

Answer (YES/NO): NO